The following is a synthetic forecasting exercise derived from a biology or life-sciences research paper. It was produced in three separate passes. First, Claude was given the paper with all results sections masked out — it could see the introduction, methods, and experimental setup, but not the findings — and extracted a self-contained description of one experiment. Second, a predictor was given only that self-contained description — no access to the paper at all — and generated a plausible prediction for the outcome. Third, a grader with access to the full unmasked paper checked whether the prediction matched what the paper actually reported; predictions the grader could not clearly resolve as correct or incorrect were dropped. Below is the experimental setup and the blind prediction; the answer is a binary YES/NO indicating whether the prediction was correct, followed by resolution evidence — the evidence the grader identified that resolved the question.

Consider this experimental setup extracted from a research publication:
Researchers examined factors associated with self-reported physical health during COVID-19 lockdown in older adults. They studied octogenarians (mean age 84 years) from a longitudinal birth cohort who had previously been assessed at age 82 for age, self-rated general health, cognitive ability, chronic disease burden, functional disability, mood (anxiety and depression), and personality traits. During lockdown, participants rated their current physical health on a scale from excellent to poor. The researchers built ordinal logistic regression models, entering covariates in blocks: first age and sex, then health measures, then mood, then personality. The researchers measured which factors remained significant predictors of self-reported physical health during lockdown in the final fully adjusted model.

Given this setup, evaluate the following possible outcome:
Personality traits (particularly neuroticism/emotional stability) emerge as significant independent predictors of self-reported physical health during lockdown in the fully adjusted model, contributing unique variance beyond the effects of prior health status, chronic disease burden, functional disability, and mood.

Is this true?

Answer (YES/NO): NO